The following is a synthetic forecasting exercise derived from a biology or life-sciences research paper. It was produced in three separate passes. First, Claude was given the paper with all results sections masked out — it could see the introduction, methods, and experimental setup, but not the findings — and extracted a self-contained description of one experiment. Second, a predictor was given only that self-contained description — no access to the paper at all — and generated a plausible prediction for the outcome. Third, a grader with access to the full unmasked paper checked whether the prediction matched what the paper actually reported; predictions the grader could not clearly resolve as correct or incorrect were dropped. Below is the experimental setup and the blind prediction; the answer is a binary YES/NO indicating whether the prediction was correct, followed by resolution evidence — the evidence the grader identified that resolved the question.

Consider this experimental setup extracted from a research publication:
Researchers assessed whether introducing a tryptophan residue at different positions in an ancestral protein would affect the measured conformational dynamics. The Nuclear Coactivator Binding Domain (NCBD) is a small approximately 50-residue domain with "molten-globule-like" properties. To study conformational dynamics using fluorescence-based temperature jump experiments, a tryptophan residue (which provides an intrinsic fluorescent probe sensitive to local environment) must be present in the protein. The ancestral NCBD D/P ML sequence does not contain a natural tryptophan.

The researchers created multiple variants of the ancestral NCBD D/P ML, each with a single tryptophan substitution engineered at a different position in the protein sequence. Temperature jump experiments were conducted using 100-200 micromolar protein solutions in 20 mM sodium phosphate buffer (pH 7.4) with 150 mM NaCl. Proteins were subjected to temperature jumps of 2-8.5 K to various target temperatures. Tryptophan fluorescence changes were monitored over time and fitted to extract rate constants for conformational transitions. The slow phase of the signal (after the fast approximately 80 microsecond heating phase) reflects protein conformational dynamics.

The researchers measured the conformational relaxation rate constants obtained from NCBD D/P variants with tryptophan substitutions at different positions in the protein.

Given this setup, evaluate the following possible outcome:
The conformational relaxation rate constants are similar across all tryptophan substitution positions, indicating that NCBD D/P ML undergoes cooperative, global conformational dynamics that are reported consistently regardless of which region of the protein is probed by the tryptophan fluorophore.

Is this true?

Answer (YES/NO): YES